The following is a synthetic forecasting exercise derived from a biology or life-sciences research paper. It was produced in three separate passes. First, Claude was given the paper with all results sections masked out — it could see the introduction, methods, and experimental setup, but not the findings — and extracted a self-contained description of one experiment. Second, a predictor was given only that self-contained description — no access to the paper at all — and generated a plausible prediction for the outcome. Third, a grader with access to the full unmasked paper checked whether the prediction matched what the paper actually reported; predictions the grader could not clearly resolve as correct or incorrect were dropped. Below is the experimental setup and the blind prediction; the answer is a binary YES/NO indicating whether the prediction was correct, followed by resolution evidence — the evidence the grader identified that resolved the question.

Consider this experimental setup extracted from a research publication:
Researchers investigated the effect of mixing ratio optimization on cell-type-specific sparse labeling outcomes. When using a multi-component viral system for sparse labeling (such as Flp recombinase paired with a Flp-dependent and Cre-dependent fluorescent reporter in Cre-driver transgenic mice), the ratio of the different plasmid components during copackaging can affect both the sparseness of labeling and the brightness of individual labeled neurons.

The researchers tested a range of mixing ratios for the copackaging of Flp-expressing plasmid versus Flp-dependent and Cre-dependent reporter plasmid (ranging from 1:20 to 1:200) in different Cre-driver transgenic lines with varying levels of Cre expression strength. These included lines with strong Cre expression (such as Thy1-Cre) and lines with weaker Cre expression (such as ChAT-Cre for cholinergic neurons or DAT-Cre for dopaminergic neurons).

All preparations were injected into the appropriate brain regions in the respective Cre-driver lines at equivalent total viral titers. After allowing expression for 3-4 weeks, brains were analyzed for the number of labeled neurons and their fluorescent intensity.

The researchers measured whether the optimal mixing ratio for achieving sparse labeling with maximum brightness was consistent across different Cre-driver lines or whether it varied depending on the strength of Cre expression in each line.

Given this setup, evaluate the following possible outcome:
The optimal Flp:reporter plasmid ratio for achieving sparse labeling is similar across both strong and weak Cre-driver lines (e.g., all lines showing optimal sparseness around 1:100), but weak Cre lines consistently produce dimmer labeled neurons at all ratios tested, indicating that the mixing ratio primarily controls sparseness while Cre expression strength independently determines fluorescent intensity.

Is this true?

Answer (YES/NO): NO